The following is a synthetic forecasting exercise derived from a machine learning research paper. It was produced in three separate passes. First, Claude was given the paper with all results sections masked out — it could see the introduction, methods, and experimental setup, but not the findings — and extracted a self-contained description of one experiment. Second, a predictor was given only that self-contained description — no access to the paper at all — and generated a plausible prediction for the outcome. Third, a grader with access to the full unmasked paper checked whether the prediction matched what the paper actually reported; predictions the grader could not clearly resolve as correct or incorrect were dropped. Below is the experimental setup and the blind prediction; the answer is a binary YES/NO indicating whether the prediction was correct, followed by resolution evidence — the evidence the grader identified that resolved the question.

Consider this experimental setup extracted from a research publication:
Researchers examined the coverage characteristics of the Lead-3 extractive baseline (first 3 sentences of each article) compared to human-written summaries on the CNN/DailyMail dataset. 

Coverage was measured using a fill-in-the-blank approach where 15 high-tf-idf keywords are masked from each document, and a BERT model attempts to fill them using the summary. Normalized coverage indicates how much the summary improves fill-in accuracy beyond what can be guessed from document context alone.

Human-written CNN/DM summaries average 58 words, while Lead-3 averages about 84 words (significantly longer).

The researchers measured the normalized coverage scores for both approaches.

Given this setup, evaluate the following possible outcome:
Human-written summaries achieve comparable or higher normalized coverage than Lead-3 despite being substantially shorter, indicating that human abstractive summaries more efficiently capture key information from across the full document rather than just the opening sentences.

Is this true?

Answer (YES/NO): NO